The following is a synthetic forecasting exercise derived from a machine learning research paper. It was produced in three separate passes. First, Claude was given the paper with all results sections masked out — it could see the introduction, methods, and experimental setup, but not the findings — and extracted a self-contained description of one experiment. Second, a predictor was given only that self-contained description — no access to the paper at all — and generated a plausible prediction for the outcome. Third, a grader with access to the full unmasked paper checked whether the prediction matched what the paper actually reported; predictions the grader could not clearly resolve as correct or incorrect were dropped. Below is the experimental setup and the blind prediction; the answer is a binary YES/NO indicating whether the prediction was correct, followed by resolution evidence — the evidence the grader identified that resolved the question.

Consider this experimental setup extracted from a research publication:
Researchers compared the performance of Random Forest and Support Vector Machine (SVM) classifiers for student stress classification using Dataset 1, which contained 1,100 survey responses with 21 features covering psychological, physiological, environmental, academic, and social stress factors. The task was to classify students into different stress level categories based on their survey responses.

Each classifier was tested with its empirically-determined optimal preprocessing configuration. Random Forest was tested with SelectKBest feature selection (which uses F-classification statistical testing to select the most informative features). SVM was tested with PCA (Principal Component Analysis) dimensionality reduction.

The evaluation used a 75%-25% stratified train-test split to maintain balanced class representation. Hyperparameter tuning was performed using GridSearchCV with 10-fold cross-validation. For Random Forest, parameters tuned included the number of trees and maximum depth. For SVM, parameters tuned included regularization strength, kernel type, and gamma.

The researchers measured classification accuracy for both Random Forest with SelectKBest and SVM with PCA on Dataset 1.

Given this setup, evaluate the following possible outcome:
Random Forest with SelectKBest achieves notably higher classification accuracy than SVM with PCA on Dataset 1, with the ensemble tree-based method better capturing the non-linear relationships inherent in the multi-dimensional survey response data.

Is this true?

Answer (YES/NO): NO